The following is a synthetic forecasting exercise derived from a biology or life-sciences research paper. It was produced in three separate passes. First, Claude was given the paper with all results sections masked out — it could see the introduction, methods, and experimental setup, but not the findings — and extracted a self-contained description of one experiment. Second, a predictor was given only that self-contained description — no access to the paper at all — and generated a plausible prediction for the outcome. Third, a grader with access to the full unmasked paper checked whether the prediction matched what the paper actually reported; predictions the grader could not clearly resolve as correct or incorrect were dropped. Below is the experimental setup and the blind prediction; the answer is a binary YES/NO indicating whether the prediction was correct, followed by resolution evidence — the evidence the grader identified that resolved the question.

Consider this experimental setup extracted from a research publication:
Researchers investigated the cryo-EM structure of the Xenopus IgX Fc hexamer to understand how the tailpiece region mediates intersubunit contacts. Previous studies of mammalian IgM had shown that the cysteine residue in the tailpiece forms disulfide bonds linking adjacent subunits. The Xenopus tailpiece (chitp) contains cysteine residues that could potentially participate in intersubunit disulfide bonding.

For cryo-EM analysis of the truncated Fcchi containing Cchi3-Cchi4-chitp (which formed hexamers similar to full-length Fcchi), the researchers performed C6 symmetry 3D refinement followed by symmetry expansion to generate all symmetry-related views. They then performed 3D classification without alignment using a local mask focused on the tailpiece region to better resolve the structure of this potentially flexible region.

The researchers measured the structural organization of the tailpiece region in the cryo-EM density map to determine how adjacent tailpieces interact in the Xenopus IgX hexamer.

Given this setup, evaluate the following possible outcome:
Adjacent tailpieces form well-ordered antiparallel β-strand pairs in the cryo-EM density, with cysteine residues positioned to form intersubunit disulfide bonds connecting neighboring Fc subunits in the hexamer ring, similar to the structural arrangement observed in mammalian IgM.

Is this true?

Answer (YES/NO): NO